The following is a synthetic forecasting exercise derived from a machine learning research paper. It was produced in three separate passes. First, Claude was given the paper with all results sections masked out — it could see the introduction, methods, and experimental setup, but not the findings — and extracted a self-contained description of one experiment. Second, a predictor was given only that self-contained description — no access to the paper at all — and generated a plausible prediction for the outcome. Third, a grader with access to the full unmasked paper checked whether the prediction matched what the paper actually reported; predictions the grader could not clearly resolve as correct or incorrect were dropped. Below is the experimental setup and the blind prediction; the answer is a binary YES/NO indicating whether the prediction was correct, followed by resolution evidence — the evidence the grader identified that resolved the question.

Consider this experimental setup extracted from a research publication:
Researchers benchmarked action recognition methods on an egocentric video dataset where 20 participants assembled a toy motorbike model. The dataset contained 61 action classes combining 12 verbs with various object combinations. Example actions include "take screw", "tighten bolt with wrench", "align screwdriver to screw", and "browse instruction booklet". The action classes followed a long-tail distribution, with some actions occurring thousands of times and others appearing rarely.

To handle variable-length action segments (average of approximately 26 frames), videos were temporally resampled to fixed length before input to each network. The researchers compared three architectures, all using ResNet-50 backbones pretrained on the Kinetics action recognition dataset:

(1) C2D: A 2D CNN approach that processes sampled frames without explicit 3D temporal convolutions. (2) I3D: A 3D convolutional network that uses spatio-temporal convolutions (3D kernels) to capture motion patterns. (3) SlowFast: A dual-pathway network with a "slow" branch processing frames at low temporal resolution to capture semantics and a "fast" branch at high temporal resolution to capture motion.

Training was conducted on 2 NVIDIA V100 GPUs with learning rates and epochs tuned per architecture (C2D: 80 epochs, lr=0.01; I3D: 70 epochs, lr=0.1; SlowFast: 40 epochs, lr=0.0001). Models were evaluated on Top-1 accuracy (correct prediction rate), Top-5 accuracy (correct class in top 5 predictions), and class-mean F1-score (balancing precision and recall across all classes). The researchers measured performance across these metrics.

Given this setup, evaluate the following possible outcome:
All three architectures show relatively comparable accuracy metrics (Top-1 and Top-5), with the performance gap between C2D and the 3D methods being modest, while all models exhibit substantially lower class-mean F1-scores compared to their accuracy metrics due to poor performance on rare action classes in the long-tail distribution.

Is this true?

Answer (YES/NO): YES